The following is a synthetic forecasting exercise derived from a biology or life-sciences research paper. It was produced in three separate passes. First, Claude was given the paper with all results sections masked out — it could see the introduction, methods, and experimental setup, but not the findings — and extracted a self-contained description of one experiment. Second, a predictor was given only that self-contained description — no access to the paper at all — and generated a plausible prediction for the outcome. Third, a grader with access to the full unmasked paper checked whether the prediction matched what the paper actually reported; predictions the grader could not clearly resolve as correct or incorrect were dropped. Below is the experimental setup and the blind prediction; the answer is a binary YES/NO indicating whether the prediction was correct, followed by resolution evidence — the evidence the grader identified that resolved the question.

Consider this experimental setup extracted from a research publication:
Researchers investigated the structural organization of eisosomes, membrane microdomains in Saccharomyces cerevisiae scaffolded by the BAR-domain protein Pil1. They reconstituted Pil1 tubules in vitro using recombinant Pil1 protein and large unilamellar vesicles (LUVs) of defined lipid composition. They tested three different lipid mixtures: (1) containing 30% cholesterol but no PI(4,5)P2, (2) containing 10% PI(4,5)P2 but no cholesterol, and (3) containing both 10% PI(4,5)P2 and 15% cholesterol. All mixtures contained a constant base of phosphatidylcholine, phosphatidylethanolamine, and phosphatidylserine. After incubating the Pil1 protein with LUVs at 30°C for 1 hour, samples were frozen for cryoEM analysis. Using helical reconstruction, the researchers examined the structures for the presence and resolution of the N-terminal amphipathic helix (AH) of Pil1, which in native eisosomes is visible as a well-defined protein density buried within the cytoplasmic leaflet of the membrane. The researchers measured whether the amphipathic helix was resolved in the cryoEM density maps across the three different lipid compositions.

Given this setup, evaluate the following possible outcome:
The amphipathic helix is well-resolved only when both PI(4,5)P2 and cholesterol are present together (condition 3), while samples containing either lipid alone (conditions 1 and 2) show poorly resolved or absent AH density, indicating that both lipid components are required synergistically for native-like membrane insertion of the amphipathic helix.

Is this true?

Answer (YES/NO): NO